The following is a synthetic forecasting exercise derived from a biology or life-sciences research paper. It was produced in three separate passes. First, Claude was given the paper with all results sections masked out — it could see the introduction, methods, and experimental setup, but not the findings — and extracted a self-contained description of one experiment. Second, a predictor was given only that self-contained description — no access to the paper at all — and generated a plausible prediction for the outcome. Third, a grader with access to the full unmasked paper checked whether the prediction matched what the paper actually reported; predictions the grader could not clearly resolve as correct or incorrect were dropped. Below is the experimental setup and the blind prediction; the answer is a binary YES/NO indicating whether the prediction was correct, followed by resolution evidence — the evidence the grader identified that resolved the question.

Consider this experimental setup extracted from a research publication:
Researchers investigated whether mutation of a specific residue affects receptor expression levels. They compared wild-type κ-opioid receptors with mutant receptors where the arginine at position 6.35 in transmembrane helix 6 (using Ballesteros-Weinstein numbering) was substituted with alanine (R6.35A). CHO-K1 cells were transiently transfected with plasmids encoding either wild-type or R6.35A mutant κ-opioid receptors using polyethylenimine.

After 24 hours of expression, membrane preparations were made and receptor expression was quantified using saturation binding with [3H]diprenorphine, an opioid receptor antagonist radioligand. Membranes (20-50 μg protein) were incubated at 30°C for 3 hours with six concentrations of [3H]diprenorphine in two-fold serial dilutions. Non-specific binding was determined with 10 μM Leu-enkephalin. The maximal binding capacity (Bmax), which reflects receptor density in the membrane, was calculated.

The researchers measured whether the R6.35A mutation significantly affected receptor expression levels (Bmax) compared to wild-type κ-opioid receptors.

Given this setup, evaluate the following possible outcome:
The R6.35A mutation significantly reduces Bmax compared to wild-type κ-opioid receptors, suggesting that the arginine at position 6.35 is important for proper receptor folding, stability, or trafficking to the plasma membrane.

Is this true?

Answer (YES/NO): NO